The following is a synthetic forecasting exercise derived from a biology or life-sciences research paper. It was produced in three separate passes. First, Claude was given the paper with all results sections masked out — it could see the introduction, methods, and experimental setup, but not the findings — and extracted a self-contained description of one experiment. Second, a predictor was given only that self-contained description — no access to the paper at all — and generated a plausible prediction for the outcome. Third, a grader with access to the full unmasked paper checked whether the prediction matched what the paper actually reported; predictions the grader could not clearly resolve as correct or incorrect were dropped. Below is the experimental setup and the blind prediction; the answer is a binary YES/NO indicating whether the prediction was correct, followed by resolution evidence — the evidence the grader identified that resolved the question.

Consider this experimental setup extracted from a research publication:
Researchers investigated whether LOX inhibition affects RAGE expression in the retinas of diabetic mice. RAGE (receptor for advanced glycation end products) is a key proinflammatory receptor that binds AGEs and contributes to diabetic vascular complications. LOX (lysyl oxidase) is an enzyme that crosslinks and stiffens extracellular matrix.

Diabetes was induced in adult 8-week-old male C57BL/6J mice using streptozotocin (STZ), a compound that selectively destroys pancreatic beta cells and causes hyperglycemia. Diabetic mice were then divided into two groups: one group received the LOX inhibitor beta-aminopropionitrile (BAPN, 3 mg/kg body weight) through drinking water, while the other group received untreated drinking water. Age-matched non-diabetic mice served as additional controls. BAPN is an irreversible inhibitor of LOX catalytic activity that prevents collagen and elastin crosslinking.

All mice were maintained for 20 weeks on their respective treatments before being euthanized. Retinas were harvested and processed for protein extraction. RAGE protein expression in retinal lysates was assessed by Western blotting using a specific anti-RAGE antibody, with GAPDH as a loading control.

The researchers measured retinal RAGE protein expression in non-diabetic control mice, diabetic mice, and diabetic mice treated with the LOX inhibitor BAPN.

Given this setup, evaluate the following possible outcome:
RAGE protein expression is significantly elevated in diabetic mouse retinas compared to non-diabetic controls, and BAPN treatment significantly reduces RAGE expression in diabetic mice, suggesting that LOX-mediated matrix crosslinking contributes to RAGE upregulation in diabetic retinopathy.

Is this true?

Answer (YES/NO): YES